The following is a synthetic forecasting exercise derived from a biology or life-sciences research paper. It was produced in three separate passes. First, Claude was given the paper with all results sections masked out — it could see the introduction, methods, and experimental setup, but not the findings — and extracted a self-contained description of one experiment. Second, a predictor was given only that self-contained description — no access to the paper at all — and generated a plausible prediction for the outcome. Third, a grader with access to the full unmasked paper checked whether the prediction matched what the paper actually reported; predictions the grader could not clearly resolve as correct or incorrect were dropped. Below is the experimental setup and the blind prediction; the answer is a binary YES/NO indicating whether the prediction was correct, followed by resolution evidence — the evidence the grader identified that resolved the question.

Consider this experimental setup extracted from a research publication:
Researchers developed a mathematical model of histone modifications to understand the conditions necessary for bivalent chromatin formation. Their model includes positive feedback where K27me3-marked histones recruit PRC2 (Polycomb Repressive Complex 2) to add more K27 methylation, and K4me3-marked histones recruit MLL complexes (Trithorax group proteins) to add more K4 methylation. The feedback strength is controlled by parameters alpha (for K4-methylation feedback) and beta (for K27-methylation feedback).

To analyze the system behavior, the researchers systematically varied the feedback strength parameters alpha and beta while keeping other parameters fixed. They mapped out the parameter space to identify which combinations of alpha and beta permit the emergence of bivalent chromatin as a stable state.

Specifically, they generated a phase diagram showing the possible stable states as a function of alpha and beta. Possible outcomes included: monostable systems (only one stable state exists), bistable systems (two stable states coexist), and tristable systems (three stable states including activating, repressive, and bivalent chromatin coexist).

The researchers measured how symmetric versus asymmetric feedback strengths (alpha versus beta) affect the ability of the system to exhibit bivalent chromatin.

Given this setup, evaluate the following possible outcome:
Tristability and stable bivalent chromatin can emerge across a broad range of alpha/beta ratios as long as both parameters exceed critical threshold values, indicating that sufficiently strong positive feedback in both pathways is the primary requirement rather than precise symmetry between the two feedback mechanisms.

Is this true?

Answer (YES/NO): NO